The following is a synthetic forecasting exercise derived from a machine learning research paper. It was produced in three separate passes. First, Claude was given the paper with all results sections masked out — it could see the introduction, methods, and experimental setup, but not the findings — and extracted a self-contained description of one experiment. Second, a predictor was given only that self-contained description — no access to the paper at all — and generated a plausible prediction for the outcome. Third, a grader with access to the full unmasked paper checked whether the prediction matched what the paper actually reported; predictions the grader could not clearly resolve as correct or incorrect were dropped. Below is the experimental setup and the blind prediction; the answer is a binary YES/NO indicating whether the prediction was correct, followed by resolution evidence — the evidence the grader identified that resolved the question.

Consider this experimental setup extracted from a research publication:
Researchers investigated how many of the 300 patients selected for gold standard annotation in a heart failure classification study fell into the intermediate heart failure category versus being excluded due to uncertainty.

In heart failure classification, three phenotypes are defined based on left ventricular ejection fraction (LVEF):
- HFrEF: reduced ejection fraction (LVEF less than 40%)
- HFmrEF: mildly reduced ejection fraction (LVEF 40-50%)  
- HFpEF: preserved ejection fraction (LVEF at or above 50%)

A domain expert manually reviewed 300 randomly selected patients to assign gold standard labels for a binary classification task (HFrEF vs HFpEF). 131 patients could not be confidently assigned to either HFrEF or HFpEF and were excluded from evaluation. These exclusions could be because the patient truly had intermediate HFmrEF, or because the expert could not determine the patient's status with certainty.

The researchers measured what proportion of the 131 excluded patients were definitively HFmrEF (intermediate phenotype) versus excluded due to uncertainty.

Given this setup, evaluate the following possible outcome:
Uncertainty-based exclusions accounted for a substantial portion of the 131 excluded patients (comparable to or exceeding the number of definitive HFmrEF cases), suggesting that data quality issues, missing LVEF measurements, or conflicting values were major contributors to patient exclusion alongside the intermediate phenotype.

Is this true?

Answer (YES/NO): NO